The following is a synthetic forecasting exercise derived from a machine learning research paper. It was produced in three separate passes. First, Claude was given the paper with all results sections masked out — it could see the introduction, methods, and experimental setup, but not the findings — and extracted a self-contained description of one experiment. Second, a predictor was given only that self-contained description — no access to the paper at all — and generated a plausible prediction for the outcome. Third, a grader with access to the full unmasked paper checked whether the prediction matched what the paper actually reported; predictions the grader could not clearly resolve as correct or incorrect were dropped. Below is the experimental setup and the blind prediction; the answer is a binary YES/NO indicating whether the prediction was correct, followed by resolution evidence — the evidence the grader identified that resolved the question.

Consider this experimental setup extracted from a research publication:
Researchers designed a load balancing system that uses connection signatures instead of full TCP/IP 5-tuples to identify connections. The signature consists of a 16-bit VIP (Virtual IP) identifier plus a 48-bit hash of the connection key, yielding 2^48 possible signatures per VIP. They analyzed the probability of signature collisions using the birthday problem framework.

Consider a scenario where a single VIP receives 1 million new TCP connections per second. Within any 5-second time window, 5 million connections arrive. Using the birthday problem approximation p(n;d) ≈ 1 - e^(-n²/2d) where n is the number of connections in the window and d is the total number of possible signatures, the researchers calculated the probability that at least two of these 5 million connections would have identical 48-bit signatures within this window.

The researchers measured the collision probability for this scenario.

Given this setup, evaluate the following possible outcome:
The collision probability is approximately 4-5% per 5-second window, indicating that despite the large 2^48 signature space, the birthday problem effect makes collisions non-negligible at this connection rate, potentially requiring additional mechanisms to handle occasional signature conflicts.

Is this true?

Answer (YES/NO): YES